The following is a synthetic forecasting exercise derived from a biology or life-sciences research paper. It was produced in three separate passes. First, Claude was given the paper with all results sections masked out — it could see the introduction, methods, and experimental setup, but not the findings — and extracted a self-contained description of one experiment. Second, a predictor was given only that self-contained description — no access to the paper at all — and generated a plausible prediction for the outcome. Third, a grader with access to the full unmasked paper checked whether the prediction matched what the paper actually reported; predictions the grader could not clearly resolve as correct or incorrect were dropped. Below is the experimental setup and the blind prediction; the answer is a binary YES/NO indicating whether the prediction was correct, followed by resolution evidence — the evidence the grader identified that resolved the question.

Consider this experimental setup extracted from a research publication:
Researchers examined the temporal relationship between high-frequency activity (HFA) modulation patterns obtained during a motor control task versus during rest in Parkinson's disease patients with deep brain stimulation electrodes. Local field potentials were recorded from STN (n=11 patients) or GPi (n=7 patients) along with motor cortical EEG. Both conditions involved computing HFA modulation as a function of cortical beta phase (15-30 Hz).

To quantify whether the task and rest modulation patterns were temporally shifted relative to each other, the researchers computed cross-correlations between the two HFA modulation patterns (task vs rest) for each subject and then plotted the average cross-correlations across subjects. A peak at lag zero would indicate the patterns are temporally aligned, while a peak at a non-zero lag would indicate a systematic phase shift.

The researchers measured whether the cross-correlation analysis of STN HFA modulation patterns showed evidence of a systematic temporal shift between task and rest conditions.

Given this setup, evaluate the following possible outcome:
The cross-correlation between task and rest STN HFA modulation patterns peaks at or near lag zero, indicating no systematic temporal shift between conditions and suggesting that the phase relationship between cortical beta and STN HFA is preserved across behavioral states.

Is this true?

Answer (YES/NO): NO